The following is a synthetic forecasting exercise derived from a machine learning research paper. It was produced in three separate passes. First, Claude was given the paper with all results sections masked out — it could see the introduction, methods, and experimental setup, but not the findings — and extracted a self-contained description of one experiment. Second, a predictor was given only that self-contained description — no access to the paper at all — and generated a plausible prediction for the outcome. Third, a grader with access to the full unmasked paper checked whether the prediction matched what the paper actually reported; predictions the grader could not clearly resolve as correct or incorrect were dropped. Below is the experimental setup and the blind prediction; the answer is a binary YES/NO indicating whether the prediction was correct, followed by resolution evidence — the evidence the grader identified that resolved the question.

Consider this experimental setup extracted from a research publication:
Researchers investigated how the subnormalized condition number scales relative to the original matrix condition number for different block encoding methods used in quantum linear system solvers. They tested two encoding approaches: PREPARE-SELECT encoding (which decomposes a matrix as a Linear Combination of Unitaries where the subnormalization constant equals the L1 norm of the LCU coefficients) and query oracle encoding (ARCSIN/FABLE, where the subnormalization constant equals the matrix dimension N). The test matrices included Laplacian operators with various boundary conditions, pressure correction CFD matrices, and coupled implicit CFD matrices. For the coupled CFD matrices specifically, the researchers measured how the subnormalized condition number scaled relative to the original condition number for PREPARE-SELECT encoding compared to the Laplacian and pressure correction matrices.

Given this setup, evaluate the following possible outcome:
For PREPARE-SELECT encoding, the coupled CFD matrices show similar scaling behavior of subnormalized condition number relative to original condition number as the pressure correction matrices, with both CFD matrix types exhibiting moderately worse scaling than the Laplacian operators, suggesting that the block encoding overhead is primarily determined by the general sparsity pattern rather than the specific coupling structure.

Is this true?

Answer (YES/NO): NO